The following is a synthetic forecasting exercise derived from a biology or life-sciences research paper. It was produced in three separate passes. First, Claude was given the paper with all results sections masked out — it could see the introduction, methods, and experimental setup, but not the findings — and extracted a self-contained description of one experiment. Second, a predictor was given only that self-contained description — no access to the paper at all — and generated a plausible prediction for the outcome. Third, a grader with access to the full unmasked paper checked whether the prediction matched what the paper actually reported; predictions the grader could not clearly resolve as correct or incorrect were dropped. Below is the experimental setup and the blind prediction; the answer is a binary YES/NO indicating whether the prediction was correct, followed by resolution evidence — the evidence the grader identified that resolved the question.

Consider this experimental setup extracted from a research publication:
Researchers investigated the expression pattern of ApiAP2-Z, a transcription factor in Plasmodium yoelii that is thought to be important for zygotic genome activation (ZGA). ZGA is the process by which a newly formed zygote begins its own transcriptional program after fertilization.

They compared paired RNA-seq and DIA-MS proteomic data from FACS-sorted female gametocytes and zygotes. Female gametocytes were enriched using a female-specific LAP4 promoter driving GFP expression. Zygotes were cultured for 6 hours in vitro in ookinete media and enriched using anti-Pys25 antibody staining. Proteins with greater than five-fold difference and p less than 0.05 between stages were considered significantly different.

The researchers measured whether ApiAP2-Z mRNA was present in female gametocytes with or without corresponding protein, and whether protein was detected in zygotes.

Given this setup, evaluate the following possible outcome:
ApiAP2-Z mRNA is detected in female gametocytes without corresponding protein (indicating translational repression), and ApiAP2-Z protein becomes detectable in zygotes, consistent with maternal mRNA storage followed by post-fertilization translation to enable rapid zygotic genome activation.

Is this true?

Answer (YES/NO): YES